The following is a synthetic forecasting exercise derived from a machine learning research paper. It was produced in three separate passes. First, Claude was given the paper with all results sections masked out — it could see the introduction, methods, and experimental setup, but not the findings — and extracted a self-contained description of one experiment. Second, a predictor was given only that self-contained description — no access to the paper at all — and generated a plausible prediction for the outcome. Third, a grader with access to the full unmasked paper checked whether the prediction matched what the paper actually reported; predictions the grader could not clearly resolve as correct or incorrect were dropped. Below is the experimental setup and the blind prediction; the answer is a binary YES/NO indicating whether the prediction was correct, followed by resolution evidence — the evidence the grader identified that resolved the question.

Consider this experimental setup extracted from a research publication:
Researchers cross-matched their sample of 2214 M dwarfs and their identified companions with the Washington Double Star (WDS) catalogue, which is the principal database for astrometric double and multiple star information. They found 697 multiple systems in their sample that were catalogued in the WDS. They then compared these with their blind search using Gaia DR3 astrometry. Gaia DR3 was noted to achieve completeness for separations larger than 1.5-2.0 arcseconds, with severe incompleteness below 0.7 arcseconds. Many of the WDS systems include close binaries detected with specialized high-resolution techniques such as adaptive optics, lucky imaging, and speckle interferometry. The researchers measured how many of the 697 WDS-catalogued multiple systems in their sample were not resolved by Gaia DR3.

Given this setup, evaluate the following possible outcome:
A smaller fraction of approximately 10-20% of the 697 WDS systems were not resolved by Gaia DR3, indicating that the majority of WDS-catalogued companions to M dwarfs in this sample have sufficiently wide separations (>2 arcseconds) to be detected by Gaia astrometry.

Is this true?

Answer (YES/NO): NO